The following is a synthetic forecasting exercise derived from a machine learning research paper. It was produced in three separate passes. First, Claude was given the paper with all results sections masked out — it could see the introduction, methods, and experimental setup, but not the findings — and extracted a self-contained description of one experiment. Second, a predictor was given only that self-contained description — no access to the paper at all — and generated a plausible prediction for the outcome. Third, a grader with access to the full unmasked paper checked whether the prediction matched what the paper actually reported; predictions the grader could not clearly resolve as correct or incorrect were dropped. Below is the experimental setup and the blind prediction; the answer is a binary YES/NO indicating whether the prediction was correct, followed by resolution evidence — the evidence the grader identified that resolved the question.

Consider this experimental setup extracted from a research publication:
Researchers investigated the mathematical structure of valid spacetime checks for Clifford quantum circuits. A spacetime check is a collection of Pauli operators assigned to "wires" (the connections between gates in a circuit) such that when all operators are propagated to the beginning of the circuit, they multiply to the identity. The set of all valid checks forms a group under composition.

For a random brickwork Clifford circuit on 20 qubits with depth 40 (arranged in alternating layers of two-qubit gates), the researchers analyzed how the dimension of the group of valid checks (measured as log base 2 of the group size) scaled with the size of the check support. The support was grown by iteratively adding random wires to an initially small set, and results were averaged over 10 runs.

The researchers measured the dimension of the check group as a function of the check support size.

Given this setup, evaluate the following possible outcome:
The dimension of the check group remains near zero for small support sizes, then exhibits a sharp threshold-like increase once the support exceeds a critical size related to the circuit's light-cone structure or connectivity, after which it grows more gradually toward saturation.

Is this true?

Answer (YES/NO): NO